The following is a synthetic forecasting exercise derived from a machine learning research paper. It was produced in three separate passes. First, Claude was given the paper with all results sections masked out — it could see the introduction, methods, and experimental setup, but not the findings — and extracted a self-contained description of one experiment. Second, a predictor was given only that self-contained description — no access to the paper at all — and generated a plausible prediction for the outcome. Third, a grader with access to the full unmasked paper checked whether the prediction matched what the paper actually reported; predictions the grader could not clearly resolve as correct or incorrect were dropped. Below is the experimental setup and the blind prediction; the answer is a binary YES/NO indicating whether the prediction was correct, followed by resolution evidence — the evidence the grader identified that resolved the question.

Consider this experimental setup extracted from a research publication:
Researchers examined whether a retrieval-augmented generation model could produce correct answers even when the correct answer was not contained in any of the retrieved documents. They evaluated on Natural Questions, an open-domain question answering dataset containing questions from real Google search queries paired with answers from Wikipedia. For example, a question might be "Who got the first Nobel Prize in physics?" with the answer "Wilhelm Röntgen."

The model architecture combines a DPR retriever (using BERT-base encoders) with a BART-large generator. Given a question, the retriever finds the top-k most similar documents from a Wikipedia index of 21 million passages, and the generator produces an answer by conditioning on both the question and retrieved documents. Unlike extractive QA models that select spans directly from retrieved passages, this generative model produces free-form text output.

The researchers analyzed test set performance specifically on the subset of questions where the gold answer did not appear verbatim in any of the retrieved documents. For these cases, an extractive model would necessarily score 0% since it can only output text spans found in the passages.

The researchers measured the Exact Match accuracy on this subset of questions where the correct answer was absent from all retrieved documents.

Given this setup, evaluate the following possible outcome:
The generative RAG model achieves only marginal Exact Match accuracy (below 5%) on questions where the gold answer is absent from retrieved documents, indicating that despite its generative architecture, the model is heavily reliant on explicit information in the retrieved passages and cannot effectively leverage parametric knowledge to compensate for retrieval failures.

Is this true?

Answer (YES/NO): NO